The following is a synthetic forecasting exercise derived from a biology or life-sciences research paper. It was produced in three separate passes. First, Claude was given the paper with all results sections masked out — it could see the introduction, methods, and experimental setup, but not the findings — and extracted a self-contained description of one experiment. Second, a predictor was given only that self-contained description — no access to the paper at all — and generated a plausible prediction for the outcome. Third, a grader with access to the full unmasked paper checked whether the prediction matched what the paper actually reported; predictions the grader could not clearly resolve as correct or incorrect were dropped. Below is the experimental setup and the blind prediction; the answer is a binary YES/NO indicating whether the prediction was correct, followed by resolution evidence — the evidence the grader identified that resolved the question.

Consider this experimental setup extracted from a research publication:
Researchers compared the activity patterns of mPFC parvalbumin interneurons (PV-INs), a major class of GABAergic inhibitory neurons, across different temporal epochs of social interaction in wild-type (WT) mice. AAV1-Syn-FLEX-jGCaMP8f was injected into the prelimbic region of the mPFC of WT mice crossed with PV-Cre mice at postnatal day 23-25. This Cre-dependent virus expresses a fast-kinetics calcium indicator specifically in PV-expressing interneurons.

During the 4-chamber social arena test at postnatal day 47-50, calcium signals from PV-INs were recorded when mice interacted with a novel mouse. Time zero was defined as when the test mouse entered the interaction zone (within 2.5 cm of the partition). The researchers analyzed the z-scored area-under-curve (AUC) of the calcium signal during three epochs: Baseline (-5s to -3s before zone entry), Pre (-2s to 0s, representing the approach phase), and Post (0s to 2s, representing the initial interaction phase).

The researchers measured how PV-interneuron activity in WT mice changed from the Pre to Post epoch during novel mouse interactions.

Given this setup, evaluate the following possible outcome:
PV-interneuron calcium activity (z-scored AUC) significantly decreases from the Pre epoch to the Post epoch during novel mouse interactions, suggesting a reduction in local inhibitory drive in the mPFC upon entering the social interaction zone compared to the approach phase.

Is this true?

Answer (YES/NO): NO